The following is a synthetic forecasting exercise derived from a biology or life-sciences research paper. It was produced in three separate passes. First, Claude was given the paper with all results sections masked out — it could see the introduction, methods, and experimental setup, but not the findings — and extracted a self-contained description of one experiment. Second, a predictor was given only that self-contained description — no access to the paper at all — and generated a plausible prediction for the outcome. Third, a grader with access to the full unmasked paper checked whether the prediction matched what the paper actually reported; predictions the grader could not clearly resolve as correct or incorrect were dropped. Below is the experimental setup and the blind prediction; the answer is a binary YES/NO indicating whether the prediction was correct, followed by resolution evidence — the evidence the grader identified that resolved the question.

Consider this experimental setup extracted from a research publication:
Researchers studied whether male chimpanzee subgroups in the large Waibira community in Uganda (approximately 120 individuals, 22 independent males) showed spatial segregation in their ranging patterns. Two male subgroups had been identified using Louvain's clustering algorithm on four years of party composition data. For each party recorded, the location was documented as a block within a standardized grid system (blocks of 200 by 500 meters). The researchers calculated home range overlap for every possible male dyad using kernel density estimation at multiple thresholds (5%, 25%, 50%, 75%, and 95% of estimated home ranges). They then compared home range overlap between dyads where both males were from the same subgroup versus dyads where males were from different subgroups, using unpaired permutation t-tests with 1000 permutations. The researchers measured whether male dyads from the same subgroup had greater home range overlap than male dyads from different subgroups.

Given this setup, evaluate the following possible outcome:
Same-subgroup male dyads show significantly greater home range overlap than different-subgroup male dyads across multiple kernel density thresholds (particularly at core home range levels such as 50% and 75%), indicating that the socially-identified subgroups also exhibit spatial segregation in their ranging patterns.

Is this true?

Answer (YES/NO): NO